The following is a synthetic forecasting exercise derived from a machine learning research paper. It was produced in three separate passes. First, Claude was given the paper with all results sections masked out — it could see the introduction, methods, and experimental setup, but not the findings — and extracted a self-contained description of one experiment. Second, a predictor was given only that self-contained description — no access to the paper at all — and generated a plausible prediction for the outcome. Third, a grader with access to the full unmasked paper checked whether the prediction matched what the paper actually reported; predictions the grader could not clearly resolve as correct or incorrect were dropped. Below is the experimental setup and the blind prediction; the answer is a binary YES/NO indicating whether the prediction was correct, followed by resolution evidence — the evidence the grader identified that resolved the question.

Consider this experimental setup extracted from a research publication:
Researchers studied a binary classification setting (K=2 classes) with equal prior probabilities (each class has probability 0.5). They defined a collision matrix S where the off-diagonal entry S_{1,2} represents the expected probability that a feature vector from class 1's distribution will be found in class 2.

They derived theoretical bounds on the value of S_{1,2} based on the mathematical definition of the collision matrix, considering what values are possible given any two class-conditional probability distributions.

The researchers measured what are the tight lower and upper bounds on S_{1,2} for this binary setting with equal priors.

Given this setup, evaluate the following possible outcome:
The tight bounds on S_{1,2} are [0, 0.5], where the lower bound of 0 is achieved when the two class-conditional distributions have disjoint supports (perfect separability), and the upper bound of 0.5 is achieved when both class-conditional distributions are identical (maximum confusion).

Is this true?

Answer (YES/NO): YES